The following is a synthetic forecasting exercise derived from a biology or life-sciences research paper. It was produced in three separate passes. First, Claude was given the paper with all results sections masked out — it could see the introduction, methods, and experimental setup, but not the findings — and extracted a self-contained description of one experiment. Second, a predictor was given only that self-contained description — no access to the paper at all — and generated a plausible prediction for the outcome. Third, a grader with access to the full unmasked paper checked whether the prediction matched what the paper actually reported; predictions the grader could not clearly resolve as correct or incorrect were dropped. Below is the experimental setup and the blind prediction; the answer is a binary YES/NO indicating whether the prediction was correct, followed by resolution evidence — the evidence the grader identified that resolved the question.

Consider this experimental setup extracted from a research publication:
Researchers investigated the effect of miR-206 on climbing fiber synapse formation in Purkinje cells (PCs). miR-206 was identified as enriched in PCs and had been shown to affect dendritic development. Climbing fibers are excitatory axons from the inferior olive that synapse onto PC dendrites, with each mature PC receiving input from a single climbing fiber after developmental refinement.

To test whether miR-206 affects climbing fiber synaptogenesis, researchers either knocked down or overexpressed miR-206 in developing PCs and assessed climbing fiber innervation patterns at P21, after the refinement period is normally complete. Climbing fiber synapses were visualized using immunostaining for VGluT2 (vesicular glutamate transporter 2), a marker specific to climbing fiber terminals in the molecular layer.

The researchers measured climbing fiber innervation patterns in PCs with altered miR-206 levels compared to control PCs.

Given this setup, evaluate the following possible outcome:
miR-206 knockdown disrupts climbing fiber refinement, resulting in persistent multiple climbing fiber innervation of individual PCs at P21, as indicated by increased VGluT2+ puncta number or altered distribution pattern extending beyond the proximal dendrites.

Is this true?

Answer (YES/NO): NO